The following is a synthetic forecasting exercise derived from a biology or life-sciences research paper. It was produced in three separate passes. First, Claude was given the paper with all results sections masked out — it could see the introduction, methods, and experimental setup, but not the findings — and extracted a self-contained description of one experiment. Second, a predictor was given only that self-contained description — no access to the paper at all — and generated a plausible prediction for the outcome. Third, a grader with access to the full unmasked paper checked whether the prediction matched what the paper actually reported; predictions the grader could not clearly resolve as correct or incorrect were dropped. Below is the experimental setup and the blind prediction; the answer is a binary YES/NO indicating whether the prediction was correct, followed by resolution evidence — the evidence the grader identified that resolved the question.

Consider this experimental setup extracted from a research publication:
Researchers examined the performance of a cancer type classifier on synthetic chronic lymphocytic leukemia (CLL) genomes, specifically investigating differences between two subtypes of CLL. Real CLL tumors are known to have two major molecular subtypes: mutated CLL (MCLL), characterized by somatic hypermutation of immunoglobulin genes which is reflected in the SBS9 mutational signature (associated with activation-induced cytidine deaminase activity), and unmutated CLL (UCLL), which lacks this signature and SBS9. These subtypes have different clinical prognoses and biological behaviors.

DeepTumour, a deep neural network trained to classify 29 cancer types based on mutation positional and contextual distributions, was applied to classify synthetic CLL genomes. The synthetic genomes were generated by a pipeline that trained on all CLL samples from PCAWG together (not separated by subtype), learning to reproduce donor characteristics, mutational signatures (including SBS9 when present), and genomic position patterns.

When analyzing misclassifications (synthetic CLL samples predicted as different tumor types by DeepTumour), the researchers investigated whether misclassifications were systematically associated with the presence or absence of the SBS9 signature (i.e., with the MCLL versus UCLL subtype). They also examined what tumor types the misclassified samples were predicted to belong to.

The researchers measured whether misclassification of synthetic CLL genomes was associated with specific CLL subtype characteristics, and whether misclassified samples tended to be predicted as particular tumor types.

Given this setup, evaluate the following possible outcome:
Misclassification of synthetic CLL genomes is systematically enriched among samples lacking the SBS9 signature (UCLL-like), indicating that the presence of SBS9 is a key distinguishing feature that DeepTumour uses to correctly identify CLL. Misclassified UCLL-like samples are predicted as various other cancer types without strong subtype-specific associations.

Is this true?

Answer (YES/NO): NO